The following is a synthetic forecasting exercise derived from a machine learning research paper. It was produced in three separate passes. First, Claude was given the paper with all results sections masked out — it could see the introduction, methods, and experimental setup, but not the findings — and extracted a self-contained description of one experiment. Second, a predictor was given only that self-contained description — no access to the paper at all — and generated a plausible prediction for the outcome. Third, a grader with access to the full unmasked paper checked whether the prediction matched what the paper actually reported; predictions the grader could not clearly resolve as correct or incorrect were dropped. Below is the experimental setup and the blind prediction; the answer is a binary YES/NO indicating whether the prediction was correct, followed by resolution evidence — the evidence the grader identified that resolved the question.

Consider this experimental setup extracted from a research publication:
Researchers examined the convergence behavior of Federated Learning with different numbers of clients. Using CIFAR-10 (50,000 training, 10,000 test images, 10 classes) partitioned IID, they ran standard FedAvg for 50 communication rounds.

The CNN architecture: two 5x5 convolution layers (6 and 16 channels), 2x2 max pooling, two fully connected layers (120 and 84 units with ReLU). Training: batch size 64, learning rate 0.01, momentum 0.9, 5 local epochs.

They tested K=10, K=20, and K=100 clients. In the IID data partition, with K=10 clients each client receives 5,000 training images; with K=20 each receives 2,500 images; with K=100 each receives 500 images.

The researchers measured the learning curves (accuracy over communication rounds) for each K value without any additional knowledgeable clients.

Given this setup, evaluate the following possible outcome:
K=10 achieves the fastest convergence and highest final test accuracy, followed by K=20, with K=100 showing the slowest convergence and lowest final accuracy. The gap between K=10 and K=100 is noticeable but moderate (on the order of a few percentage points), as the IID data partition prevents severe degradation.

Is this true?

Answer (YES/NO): NO